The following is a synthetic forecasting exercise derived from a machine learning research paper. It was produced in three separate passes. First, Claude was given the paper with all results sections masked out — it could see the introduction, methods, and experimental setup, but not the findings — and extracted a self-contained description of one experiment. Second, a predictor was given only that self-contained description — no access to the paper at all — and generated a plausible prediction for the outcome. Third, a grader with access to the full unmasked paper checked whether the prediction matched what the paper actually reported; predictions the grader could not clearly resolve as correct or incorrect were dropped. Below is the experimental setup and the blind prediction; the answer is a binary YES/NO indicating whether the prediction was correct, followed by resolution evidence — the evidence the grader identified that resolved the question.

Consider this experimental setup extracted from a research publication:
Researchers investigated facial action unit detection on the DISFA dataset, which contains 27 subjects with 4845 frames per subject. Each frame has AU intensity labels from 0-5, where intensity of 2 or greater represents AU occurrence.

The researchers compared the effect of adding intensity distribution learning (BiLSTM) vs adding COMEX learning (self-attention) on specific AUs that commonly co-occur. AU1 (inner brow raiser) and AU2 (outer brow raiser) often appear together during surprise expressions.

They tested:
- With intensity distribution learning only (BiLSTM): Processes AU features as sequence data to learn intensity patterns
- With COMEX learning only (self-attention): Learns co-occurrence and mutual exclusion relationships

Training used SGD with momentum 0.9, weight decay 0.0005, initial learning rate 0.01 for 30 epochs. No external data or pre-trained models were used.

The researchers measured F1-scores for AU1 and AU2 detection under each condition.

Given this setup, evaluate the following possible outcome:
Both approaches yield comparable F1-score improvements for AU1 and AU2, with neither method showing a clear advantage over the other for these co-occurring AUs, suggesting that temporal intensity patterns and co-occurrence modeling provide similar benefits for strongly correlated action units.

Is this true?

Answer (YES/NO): NO